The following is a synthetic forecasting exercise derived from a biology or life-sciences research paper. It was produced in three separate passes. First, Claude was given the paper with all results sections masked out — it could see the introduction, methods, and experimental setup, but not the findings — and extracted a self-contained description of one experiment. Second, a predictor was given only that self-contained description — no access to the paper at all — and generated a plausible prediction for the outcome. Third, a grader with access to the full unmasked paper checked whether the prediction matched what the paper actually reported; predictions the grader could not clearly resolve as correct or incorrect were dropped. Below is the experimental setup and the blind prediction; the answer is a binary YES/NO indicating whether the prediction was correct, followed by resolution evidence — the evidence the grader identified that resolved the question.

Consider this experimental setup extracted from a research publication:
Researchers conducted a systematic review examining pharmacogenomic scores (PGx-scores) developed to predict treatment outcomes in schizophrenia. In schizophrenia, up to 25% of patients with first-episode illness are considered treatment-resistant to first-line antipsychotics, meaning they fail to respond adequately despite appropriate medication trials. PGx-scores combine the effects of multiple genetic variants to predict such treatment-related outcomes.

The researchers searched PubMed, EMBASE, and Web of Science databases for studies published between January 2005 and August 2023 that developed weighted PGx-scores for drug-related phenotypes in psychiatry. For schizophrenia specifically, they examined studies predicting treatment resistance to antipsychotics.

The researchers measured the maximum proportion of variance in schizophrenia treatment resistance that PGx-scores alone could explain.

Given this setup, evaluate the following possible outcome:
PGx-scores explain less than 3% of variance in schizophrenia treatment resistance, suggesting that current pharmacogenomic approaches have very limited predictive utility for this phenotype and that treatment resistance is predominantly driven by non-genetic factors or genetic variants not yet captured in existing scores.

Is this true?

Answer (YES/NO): NO